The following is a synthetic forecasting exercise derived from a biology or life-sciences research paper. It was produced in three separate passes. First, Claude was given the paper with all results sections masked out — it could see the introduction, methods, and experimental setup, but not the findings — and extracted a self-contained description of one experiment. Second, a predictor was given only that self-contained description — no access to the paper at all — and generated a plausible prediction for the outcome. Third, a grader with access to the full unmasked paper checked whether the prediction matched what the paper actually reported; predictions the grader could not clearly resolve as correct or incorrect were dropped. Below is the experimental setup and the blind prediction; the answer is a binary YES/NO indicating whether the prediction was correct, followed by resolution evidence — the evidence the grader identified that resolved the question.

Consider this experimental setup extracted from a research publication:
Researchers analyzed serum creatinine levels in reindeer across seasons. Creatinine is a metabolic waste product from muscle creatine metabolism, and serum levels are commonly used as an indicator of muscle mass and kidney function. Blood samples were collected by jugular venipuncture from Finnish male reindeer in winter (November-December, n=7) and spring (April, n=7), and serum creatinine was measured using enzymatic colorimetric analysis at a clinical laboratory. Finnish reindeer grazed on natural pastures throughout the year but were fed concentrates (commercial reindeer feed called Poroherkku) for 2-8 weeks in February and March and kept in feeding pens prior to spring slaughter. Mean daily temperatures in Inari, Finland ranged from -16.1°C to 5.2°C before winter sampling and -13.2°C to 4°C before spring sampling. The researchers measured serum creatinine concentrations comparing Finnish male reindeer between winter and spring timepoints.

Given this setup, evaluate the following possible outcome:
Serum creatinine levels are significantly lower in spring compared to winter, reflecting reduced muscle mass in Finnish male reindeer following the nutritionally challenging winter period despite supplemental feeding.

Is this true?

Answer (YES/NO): NO